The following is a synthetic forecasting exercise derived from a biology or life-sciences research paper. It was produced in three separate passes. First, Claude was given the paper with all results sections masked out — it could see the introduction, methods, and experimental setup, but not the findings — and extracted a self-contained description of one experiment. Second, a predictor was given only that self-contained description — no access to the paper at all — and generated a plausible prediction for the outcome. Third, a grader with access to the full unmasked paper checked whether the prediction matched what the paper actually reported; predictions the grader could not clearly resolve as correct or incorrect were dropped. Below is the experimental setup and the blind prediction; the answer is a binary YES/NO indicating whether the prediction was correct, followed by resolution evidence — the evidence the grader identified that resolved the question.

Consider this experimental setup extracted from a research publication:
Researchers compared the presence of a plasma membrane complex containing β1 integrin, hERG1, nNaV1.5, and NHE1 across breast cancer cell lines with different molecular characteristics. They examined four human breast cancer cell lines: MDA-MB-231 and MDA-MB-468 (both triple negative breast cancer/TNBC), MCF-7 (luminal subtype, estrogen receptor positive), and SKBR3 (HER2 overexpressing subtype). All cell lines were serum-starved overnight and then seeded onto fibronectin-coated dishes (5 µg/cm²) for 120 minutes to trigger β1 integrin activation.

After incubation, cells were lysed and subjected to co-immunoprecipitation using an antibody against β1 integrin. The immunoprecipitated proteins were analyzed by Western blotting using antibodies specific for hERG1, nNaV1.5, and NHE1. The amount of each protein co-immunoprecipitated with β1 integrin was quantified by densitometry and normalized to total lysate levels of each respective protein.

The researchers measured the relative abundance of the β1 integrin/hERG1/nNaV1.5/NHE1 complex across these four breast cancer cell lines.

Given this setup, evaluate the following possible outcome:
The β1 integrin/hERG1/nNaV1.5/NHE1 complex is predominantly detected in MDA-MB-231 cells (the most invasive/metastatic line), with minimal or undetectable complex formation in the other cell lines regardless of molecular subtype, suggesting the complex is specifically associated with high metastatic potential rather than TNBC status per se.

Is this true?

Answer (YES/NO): NO